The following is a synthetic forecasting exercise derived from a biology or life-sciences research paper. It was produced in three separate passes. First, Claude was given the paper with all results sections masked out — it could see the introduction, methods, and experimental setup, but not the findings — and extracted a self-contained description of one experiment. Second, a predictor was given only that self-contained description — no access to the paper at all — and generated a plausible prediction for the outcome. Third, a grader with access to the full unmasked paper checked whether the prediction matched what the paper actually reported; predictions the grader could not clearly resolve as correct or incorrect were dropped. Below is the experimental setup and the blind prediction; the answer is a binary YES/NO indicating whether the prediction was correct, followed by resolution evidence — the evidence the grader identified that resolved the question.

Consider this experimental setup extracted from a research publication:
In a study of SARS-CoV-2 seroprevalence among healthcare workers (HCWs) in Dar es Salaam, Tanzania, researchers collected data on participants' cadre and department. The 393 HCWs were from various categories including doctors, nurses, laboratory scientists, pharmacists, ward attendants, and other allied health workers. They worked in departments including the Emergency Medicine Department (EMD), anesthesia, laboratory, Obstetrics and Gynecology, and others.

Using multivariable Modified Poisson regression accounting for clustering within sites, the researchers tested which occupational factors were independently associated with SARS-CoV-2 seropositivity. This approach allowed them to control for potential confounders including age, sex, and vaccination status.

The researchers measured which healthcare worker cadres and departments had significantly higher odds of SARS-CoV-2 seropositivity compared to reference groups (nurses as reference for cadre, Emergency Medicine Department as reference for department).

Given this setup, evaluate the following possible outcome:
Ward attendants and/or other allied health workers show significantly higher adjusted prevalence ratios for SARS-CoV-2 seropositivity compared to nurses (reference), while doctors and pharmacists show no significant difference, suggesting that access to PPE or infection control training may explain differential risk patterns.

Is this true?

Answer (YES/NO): NO